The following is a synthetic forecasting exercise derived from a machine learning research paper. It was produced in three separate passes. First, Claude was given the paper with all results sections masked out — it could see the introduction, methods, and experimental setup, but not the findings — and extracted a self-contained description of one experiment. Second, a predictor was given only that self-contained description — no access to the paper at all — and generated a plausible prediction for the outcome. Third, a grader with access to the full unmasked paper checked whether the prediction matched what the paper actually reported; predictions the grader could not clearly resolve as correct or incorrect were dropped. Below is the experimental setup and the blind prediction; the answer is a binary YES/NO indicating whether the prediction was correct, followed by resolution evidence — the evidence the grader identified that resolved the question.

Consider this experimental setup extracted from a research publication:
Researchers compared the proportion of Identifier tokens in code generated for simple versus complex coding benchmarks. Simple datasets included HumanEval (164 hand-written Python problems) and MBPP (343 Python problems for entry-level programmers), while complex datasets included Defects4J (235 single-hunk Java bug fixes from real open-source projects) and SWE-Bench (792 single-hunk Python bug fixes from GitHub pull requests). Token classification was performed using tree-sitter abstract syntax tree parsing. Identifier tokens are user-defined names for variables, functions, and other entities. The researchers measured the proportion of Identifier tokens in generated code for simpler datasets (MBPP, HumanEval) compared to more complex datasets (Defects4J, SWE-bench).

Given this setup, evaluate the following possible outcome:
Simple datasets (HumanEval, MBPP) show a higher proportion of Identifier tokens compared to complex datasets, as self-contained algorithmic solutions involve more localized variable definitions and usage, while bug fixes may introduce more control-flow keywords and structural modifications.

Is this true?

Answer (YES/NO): NO